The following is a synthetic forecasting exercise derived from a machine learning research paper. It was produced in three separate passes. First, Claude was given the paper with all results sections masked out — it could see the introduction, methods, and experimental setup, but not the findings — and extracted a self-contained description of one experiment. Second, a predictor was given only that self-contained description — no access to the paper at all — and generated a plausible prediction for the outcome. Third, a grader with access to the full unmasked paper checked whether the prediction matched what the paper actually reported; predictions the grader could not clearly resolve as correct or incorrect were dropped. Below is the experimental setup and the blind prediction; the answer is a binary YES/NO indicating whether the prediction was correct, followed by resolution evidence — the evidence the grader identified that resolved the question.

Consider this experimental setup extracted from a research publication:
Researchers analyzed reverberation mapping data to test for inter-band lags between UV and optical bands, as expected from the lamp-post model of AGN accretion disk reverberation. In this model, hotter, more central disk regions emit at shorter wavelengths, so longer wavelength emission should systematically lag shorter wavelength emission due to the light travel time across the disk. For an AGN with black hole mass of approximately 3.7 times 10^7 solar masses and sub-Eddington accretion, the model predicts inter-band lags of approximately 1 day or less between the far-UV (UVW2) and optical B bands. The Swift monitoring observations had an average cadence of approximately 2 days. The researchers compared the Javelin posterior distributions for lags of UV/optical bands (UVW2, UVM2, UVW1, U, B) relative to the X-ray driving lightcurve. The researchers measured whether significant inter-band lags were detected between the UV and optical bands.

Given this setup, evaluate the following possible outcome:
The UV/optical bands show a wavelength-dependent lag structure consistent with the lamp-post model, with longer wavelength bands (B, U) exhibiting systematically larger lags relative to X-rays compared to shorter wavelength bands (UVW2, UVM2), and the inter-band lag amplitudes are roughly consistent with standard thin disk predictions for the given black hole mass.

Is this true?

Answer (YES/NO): NO